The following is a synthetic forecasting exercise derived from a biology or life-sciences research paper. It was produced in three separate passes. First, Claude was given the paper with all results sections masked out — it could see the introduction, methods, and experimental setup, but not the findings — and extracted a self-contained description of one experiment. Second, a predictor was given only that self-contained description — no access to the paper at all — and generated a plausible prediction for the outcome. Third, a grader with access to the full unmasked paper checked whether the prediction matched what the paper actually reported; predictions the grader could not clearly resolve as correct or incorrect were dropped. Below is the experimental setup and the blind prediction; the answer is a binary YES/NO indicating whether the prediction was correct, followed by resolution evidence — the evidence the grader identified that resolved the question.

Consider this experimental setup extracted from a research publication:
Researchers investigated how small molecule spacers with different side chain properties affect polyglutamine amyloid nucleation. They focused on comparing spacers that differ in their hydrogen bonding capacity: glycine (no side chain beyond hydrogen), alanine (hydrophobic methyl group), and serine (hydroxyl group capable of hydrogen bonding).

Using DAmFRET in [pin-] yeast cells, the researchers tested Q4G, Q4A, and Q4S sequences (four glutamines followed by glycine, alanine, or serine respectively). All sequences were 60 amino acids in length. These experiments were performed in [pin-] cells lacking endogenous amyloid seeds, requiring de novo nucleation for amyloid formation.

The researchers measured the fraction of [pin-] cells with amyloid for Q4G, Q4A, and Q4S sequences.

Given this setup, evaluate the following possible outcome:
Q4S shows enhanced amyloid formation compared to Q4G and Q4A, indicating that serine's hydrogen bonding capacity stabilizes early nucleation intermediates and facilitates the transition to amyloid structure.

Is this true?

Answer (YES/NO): NO